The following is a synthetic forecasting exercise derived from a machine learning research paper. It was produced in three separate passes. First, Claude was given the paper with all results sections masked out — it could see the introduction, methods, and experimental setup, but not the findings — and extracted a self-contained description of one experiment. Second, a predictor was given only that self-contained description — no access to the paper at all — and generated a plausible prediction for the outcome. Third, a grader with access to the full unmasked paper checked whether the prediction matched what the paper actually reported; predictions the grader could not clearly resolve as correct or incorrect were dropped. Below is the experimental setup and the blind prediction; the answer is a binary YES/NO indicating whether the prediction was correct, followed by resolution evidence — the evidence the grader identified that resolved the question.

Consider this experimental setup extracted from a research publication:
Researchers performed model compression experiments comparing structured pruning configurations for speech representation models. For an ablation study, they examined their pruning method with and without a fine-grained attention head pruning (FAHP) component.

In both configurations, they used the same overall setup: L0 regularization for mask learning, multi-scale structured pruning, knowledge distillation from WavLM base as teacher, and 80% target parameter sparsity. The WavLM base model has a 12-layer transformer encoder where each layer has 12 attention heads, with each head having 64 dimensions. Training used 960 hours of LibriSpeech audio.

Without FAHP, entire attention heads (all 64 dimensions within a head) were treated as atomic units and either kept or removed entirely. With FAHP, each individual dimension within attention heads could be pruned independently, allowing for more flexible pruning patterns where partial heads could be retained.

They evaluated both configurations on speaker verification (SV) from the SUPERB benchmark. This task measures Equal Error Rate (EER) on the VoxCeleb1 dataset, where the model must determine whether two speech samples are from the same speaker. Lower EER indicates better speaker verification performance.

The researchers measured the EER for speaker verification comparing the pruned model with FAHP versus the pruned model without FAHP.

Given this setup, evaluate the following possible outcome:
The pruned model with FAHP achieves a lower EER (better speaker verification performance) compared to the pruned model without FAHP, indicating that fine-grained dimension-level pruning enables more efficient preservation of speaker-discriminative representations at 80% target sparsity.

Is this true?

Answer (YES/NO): NO